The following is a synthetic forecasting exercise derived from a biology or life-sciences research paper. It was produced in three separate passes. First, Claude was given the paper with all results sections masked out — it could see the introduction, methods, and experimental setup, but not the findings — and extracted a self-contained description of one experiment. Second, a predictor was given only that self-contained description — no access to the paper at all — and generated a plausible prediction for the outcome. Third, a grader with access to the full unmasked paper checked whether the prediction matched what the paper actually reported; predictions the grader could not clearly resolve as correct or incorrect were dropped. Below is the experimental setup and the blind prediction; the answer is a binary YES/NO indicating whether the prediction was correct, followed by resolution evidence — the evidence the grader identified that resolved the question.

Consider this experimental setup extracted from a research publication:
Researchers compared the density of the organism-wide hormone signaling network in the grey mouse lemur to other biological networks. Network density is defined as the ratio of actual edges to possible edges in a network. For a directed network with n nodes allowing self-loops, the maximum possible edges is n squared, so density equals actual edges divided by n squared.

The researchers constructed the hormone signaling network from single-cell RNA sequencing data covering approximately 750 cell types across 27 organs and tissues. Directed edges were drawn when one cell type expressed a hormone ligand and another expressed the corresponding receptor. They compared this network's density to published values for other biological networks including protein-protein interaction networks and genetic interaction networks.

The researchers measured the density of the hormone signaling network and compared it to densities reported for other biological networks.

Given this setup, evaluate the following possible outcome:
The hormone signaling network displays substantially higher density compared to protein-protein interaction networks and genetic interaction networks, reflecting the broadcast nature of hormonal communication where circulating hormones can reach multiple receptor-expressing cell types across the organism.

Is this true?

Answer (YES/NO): YES